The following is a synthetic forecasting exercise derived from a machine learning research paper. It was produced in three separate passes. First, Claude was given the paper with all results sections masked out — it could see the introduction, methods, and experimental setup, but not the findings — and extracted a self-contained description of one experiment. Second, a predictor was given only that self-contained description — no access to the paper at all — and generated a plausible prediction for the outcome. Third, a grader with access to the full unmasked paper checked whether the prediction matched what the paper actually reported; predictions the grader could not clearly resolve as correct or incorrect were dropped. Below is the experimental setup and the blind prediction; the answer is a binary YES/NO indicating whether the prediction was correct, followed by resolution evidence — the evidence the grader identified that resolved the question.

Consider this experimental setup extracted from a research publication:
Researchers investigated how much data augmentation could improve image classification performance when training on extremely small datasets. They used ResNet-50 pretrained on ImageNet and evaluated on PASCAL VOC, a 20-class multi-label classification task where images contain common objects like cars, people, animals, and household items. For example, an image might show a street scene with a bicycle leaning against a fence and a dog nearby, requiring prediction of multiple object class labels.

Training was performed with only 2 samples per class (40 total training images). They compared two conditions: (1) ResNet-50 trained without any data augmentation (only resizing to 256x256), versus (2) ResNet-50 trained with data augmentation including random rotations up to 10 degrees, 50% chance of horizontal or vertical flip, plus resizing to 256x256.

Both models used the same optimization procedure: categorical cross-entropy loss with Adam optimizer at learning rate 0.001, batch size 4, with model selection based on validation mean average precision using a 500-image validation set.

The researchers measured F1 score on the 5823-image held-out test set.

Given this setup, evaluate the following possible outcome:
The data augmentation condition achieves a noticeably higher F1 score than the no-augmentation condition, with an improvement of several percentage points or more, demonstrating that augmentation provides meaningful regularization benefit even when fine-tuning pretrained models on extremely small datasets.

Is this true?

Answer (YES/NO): YES